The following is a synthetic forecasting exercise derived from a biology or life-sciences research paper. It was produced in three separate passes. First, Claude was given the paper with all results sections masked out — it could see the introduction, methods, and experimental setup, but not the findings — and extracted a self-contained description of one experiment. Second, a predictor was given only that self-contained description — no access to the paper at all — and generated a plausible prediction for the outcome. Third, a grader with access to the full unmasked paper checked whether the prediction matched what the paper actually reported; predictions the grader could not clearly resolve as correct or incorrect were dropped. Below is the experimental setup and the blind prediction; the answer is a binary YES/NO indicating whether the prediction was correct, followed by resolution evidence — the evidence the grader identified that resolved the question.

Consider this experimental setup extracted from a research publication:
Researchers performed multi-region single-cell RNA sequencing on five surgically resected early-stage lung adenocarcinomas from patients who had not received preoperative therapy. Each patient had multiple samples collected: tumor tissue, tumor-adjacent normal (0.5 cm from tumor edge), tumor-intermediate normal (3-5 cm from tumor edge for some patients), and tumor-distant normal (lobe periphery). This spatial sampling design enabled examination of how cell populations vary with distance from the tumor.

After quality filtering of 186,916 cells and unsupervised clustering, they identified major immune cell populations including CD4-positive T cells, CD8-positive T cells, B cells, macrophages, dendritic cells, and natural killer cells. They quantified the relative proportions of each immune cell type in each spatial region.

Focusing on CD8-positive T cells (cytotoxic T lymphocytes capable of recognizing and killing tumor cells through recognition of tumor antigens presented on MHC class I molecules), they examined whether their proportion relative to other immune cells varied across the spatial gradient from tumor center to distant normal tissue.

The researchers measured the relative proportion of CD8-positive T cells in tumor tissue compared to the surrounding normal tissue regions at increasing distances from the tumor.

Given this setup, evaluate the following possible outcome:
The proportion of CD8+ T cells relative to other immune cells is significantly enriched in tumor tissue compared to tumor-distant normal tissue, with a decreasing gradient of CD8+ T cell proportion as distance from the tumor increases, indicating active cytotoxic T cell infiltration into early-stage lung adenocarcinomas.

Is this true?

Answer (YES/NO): NO